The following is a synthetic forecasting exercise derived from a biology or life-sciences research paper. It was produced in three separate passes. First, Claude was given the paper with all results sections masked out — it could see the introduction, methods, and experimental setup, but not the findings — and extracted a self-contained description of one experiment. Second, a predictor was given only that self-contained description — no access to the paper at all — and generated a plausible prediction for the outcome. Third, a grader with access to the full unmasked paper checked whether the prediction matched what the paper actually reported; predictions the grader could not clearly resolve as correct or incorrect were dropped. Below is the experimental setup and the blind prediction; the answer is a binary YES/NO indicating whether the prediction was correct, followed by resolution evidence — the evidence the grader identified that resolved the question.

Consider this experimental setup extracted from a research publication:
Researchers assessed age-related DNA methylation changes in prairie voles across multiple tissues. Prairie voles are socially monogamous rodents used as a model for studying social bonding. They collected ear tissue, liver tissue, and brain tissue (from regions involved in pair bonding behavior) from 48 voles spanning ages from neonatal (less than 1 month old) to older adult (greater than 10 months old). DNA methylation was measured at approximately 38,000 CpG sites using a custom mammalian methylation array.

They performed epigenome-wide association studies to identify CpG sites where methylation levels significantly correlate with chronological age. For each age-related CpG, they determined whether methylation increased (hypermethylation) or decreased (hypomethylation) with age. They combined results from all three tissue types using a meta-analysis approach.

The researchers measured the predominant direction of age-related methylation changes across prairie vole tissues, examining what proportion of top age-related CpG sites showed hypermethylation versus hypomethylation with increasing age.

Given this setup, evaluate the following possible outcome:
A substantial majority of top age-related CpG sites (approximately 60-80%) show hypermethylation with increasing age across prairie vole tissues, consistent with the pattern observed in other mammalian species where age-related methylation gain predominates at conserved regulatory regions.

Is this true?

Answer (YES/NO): YES